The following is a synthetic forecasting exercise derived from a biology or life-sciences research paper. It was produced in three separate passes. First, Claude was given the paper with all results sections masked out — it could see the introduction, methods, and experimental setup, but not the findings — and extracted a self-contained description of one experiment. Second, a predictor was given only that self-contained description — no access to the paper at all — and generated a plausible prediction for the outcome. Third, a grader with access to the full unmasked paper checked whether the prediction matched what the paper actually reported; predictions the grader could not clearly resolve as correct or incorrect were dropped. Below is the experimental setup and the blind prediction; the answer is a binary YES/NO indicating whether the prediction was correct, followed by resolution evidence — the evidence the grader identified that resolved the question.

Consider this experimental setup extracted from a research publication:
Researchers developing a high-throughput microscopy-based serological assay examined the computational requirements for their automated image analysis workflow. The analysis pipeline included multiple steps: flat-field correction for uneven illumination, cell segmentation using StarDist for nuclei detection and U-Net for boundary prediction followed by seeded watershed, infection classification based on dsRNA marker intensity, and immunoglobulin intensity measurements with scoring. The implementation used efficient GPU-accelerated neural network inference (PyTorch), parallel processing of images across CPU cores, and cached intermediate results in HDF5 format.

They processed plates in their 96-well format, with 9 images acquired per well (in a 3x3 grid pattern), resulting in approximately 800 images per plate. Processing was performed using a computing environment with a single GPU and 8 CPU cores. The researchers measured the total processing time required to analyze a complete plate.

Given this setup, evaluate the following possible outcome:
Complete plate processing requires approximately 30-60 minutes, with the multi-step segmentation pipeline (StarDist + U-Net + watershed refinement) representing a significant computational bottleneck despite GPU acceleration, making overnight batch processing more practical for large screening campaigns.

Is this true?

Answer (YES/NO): NO